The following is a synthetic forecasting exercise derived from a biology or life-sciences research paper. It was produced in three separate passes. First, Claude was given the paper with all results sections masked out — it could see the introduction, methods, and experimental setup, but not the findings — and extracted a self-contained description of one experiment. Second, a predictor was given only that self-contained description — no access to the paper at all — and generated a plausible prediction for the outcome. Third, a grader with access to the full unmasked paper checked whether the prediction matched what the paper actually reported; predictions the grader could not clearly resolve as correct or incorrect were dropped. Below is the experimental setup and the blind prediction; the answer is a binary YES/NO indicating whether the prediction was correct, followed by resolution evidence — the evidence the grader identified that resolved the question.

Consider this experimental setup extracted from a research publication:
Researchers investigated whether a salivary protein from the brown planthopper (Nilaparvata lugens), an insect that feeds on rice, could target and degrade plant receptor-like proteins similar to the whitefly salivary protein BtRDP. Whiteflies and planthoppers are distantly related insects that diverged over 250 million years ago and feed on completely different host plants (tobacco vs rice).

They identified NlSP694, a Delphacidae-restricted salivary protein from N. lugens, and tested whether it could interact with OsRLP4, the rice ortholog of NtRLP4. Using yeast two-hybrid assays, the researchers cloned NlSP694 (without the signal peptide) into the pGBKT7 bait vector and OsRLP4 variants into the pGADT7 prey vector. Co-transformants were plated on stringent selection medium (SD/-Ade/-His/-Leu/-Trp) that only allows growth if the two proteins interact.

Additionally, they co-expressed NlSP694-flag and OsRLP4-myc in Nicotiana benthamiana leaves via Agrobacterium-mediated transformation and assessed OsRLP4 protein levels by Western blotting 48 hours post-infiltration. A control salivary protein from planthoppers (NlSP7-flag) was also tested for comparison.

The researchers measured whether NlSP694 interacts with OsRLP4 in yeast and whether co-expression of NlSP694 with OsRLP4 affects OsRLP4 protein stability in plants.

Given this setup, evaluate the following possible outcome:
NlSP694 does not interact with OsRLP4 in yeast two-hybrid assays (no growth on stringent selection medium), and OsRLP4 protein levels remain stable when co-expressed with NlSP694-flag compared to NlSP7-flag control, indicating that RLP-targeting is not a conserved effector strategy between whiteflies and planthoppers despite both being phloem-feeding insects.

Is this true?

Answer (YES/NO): NO